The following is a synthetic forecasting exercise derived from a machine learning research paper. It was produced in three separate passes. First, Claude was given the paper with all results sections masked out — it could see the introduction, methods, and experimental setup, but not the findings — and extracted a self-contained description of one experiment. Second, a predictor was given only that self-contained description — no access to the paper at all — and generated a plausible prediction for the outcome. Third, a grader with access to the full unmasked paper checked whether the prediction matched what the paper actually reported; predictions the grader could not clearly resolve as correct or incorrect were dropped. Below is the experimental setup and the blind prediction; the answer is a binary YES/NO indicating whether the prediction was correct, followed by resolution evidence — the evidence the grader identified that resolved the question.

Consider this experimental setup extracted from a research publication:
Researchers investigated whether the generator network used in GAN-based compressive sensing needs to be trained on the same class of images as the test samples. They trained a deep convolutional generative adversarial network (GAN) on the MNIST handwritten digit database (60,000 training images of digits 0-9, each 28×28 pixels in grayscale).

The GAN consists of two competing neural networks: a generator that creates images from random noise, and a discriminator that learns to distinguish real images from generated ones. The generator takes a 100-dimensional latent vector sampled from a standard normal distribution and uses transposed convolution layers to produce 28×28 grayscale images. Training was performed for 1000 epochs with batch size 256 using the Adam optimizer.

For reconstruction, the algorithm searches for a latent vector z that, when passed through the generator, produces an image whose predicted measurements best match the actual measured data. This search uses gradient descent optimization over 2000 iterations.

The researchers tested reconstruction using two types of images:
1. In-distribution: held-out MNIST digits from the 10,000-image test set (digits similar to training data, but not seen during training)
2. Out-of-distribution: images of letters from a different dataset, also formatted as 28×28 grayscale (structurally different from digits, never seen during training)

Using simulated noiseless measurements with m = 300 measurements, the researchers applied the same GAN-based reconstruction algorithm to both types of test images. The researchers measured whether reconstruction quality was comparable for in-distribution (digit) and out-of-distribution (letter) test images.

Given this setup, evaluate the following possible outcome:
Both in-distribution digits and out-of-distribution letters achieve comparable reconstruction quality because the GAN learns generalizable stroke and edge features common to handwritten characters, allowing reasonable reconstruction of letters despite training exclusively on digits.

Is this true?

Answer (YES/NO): YES